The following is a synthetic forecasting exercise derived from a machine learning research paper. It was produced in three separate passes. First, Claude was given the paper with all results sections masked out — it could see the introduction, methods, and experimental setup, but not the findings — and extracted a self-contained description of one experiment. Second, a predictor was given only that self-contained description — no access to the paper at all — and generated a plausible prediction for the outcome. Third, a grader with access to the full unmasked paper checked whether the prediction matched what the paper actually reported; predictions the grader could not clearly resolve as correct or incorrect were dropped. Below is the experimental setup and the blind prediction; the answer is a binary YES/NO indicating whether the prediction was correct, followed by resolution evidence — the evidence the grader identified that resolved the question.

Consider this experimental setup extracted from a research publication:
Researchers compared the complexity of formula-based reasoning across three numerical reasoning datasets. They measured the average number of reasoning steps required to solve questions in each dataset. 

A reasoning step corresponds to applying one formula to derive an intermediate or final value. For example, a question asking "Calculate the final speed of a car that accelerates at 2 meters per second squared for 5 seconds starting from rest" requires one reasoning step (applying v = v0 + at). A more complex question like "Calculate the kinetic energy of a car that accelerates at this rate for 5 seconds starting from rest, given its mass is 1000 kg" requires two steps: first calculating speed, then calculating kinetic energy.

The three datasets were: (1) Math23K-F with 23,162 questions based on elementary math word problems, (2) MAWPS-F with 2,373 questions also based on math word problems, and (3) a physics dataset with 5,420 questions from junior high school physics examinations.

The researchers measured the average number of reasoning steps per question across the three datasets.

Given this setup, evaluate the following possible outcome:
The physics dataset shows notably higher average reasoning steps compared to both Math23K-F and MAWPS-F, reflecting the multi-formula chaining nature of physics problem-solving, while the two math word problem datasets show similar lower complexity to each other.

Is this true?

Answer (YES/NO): YES